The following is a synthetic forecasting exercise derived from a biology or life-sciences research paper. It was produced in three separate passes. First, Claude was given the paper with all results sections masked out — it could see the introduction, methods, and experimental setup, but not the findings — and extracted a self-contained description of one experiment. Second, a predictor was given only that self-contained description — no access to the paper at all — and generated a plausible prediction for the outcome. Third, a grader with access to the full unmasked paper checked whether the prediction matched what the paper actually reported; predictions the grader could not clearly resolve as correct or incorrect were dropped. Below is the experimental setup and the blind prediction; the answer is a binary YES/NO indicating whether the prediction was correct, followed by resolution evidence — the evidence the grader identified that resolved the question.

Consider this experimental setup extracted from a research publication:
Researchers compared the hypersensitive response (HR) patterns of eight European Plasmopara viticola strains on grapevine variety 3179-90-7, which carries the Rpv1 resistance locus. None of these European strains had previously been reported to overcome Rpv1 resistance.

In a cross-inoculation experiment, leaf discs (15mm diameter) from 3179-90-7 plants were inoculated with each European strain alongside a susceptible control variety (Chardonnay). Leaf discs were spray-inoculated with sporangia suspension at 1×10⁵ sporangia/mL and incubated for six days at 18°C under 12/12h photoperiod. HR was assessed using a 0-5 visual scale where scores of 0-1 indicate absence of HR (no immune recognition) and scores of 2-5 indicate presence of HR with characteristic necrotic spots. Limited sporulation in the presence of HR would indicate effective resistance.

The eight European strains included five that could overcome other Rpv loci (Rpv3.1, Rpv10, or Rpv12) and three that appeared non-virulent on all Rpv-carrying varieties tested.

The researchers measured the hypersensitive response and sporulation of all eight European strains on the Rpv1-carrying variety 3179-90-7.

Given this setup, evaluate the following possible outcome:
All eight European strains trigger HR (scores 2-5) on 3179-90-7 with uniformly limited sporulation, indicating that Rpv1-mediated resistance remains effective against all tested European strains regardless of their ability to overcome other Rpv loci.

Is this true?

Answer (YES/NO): NO